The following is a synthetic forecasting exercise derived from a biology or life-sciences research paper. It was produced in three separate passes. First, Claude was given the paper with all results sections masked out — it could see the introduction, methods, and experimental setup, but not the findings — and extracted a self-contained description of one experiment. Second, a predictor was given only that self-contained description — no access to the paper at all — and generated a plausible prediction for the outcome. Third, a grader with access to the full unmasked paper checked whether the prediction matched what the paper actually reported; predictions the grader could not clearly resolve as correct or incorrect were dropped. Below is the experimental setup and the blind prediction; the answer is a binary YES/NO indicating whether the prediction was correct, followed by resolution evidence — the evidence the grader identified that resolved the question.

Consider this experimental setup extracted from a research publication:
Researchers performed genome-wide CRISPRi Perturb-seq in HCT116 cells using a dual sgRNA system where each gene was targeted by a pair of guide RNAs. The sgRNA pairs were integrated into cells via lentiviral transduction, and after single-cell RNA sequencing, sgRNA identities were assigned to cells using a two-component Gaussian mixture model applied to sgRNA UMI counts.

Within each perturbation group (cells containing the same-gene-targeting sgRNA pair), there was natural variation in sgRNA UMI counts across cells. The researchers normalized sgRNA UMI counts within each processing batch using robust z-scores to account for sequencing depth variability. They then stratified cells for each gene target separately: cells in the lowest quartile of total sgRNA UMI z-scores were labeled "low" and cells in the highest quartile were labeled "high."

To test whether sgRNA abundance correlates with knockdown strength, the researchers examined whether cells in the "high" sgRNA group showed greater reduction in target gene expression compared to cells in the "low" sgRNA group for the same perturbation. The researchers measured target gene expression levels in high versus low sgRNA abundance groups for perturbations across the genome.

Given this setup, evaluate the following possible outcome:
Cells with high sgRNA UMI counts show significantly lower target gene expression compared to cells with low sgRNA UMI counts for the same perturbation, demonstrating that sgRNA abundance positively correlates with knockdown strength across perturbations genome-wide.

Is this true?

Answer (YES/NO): YES